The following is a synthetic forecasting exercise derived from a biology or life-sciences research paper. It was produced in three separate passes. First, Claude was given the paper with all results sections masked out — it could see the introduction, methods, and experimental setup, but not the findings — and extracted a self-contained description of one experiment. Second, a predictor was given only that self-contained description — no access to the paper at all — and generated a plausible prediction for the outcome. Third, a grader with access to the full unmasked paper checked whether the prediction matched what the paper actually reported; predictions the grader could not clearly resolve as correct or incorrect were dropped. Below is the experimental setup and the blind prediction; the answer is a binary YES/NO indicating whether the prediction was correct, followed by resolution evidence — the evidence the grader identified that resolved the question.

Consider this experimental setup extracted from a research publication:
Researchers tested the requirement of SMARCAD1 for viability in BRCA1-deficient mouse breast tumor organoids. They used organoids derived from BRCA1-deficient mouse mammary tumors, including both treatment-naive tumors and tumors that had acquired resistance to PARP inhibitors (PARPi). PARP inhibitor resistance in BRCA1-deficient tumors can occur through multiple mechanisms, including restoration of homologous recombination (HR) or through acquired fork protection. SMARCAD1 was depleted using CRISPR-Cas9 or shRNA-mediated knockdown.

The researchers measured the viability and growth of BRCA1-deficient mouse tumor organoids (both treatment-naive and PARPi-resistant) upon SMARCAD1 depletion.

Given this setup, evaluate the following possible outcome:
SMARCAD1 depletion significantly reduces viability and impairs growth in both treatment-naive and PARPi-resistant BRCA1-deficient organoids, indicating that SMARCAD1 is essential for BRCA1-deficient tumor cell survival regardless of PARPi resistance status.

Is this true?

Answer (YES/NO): YES